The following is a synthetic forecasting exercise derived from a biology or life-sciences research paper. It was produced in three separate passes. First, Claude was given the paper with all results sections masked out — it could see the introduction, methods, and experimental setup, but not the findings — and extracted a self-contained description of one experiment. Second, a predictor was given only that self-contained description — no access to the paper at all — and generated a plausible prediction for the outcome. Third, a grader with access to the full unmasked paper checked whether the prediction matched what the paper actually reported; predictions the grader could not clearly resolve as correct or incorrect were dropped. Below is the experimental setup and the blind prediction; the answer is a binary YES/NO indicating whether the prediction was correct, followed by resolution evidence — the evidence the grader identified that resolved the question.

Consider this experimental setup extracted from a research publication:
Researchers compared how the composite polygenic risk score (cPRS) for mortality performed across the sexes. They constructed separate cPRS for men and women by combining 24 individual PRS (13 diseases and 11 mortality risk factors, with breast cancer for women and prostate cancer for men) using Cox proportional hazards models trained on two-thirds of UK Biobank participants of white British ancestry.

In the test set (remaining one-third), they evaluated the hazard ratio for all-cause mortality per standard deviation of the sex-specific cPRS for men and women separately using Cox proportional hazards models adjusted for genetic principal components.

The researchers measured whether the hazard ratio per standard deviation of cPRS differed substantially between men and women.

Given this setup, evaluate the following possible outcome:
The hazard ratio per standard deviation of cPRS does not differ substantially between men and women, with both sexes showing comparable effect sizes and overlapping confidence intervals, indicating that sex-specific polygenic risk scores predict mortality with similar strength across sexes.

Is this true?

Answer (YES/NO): NO